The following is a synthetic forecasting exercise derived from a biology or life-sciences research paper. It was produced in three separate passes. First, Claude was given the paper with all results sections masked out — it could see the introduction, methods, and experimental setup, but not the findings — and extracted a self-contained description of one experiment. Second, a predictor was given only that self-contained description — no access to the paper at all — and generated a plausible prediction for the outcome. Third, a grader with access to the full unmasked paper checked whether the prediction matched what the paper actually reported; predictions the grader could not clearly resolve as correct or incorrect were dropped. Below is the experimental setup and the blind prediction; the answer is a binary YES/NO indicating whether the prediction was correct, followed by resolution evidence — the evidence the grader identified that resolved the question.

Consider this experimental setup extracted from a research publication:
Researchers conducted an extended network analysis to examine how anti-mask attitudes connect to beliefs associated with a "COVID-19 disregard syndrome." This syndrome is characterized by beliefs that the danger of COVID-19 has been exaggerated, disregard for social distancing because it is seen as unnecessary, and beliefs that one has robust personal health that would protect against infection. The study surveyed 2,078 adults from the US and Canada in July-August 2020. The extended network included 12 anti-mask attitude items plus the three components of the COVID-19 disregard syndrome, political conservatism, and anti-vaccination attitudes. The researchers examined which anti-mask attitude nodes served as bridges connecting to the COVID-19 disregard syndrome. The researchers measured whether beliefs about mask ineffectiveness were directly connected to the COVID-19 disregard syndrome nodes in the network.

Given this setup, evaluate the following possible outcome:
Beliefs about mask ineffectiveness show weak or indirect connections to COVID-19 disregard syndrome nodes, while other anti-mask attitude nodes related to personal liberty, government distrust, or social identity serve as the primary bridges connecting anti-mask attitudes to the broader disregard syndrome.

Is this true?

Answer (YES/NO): NO